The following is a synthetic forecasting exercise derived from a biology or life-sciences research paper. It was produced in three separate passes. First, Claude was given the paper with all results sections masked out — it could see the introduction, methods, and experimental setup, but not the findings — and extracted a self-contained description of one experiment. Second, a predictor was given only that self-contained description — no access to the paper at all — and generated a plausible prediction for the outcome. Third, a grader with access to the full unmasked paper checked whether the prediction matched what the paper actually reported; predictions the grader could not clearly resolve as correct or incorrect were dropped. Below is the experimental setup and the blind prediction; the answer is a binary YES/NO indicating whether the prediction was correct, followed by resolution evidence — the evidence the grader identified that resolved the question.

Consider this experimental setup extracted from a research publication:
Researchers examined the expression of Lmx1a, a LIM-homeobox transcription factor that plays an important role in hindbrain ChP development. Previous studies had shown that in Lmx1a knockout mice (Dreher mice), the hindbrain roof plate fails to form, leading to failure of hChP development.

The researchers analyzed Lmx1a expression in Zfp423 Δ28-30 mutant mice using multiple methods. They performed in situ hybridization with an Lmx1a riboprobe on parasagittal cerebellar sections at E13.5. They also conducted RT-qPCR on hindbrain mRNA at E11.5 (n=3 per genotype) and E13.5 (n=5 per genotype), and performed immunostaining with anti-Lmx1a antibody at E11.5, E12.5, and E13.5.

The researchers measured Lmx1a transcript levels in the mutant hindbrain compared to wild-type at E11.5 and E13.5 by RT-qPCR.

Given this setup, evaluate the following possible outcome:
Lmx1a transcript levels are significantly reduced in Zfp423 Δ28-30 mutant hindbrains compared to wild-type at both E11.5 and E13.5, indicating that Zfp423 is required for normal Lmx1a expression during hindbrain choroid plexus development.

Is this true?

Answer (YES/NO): YES